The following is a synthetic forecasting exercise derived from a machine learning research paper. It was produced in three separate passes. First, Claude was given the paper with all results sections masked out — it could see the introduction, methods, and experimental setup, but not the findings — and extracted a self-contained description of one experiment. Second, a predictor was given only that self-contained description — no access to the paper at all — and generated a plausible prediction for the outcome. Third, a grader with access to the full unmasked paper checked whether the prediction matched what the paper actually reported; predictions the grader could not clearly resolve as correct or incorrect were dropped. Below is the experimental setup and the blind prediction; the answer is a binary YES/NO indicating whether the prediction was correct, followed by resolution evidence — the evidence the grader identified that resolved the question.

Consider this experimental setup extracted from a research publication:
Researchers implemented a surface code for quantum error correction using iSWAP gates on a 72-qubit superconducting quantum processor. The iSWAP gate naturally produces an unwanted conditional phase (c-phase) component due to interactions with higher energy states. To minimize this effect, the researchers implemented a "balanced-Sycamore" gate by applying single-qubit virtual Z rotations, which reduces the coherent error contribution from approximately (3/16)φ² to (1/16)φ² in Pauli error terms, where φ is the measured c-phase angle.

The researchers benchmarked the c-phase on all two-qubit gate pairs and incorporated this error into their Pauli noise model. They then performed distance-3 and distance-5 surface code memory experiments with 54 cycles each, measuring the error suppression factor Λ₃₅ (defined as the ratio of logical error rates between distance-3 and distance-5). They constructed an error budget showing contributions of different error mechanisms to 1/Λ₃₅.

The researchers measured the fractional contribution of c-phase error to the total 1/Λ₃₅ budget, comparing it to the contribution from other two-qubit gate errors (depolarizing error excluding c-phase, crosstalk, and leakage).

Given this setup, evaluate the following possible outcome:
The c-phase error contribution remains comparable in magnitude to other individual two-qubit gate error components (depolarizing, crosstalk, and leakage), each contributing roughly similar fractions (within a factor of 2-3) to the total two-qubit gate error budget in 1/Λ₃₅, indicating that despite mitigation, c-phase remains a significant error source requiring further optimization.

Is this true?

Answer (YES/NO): NO